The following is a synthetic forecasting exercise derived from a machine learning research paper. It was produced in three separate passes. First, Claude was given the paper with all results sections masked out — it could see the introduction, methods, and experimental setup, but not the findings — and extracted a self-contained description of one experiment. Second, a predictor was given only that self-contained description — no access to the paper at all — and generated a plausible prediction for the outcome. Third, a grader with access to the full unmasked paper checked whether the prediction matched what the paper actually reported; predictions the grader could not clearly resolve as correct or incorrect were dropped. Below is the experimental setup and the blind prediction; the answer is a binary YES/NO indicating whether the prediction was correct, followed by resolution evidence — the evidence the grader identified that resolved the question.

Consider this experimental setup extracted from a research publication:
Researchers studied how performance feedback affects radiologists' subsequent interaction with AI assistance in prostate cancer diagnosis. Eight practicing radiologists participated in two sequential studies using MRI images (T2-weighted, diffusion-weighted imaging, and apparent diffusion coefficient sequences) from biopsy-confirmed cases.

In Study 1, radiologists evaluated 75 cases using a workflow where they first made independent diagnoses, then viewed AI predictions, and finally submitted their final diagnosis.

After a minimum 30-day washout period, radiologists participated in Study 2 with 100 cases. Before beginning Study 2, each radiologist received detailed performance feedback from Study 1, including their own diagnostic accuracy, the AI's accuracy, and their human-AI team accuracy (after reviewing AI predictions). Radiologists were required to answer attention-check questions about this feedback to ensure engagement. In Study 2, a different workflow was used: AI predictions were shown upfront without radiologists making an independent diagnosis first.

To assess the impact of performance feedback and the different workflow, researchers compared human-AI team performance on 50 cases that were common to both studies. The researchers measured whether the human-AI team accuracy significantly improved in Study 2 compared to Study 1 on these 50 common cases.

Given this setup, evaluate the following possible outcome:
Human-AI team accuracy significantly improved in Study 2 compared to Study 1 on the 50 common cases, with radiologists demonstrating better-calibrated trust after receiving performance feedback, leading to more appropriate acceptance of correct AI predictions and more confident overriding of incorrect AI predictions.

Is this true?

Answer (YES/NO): NO